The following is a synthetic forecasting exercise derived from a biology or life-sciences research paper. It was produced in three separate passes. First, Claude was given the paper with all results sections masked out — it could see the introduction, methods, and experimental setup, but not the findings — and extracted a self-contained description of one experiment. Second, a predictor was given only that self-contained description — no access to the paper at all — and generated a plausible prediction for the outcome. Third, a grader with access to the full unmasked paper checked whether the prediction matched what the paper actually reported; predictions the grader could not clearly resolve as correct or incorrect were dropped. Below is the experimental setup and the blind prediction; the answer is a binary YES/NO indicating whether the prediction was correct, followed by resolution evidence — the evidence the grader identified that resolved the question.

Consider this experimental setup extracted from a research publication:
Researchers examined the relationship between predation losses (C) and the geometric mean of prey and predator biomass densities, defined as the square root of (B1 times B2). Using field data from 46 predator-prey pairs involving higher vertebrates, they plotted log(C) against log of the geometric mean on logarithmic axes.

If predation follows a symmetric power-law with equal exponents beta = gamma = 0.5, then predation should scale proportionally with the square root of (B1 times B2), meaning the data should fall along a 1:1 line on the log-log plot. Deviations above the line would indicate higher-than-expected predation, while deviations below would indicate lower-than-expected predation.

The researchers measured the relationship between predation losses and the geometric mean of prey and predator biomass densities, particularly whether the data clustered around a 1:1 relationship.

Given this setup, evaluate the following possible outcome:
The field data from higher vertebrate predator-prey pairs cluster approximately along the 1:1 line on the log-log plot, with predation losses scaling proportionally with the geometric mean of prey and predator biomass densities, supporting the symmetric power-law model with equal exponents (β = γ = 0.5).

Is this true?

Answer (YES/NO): NO